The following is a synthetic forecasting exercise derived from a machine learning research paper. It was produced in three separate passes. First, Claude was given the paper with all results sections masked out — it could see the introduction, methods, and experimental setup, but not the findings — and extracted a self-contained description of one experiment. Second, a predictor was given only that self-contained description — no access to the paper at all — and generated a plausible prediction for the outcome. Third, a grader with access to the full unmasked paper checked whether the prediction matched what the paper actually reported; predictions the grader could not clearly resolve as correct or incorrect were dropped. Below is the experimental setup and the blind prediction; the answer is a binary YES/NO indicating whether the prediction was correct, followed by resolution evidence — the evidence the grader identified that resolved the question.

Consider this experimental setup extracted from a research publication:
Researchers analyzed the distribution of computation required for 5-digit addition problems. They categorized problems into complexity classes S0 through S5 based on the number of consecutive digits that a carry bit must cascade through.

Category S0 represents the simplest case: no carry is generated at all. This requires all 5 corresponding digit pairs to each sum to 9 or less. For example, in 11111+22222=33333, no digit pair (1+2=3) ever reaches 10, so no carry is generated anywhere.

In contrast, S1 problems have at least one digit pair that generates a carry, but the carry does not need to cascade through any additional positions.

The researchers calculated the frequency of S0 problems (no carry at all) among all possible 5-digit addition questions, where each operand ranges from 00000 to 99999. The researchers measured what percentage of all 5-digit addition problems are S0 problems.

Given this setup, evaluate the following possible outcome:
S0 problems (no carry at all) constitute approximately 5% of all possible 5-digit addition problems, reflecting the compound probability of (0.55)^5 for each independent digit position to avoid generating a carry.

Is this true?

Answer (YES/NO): YES